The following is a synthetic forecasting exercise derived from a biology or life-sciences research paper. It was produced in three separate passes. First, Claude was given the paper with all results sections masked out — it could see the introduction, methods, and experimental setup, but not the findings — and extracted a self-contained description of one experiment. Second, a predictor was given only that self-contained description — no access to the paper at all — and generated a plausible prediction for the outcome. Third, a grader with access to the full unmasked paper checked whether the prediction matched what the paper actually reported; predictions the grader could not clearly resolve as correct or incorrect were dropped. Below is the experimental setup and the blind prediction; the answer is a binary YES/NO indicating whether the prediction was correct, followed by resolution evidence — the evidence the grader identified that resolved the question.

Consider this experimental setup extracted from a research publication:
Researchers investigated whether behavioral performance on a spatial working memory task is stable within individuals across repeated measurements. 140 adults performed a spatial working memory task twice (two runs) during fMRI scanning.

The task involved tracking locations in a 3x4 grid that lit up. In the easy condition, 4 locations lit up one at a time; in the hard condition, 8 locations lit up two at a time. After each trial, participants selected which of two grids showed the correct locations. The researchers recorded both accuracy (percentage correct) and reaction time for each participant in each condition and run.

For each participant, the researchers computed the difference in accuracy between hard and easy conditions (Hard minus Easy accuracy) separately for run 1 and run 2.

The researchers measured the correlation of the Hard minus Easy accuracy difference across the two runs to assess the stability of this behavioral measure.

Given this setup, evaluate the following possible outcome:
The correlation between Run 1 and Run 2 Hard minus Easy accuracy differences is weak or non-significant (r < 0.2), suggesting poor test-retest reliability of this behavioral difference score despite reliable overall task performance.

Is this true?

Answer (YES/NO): NO